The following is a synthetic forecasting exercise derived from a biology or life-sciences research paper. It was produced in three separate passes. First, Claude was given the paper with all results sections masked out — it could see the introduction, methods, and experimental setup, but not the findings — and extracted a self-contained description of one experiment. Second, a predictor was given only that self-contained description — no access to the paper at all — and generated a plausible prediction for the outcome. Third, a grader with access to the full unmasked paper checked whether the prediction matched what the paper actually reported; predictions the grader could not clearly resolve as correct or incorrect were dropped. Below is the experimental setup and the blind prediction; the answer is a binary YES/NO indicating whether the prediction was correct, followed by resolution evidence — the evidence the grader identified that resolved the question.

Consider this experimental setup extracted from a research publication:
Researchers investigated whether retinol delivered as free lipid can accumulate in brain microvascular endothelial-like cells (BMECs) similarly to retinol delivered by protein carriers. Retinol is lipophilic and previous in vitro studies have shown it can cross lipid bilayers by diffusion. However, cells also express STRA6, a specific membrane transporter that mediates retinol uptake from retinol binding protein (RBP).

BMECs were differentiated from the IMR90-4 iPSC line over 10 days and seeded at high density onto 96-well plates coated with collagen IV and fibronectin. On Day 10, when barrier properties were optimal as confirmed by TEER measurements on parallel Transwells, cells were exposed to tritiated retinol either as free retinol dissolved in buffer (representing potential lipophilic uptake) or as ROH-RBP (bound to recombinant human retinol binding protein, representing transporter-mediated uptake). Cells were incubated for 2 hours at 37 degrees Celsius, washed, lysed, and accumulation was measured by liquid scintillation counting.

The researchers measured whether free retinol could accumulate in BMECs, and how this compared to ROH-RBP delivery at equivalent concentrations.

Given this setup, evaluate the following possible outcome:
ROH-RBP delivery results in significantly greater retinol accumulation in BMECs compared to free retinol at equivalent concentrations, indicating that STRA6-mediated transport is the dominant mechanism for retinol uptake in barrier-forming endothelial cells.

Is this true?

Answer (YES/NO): NO